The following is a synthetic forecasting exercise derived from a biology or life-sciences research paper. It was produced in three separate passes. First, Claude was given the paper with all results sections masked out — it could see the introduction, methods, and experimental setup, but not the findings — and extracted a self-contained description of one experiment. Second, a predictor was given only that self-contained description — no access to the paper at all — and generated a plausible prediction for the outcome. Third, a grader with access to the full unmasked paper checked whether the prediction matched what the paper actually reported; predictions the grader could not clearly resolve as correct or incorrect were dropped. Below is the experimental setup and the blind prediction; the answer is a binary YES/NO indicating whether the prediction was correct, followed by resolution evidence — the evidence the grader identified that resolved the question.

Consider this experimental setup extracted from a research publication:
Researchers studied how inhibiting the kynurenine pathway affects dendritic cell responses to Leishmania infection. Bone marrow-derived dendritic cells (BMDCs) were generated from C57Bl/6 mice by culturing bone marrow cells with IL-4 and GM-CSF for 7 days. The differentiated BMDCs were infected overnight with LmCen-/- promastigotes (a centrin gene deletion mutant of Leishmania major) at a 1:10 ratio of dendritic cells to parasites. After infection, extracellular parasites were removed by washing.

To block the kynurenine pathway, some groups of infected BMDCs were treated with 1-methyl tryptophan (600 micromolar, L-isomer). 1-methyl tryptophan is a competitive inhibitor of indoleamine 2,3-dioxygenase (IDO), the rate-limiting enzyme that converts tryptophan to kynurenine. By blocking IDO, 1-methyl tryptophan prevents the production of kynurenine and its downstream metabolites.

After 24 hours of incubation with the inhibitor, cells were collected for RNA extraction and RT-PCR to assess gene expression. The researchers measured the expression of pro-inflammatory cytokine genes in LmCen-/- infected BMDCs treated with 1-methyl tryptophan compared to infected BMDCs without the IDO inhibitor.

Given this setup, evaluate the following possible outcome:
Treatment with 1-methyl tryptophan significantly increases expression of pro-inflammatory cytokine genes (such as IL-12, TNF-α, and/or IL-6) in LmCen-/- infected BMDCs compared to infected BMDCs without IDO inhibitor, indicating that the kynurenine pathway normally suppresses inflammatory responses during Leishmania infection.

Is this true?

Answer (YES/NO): NO